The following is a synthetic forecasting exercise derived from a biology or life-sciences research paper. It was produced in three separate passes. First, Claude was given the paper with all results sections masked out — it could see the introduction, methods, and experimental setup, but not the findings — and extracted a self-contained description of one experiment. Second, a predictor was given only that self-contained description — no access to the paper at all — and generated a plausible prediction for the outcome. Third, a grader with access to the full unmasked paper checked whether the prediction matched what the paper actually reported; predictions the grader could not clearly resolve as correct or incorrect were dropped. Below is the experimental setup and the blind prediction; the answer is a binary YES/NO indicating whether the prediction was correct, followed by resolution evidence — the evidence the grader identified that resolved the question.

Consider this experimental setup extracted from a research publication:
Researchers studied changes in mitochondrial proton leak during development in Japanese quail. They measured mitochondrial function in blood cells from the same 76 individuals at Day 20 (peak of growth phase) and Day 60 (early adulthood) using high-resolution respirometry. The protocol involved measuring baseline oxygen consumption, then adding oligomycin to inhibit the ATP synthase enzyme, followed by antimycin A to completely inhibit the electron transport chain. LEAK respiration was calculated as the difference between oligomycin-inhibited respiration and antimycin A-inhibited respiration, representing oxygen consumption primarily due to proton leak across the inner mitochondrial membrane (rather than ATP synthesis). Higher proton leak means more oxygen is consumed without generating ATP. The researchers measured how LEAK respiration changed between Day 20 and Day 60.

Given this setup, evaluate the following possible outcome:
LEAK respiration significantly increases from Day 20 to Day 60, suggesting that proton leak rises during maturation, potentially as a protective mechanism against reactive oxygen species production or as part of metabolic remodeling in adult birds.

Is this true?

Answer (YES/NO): YES